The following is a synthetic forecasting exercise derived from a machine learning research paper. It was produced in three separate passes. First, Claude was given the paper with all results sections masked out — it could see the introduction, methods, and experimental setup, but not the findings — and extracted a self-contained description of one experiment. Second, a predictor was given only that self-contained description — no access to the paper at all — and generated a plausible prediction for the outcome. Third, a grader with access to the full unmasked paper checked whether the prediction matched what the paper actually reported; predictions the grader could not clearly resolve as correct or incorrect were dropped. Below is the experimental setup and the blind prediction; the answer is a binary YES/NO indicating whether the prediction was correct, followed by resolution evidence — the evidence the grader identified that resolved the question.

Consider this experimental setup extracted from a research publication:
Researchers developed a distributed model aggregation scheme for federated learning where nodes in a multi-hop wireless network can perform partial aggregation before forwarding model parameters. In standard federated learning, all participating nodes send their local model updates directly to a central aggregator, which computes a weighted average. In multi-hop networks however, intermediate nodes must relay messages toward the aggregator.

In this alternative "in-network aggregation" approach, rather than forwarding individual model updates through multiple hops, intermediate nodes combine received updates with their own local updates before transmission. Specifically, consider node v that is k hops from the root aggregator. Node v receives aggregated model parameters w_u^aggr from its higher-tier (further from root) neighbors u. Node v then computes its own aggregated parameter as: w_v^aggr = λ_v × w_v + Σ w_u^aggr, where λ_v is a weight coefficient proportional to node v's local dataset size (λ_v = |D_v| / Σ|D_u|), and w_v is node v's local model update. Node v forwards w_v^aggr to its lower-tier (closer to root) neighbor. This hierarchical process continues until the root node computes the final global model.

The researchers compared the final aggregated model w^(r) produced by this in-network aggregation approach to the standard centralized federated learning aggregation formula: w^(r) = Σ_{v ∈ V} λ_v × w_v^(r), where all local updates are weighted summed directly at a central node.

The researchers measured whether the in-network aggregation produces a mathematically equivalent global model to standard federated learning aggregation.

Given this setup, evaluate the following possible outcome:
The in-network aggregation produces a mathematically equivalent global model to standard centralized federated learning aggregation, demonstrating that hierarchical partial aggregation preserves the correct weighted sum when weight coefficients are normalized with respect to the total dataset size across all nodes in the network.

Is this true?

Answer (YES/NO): YES